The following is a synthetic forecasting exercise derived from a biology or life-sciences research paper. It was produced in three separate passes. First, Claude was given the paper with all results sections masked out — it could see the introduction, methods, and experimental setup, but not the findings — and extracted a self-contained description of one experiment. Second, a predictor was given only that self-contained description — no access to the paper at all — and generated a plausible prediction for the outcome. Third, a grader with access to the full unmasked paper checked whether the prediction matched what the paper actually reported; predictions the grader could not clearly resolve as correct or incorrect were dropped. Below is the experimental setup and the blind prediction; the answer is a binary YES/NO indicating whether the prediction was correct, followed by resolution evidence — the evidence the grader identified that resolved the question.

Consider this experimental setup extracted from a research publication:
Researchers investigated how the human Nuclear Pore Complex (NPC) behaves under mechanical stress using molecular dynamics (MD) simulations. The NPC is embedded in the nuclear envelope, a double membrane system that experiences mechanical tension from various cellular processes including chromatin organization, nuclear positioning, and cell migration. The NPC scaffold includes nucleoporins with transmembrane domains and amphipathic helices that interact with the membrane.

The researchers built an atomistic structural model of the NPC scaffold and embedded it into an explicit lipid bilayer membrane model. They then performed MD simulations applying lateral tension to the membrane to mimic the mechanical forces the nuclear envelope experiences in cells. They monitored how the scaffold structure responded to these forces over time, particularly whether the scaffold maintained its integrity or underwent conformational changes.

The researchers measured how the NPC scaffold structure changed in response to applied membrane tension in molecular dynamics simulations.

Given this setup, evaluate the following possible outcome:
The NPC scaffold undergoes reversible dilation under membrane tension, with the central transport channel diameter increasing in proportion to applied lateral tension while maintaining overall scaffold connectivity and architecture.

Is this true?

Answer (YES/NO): NO